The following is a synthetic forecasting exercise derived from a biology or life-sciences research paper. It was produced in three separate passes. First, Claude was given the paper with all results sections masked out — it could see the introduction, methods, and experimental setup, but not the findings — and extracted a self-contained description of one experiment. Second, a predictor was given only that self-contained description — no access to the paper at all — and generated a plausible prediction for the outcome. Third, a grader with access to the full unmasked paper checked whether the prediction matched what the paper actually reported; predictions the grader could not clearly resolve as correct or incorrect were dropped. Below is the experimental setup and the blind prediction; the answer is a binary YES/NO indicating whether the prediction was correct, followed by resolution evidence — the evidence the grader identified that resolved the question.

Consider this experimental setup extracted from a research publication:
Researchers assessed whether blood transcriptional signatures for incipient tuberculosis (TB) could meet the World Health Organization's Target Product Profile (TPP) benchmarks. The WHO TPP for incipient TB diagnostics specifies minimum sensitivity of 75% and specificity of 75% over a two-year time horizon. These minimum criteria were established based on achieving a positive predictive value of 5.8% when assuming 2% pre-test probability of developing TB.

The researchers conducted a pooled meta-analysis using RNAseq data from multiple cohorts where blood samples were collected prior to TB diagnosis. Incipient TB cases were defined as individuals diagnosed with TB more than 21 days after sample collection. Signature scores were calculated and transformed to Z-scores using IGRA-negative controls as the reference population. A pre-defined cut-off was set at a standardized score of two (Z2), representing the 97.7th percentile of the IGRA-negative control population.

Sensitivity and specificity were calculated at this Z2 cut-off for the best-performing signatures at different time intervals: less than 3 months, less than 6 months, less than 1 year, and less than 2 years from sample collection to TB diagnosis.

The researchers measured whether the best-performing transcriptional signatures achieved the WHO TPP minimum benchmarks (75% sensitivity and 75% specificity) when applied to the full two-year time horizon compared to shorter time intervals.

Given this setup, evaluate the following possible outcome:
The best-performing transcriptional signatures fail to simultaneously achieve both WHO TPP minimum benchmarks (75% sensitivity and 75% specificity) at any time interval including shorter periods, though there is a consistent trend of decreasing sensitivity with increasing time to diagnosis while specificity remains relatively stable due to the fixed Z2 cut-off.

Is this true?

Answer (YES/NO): NO